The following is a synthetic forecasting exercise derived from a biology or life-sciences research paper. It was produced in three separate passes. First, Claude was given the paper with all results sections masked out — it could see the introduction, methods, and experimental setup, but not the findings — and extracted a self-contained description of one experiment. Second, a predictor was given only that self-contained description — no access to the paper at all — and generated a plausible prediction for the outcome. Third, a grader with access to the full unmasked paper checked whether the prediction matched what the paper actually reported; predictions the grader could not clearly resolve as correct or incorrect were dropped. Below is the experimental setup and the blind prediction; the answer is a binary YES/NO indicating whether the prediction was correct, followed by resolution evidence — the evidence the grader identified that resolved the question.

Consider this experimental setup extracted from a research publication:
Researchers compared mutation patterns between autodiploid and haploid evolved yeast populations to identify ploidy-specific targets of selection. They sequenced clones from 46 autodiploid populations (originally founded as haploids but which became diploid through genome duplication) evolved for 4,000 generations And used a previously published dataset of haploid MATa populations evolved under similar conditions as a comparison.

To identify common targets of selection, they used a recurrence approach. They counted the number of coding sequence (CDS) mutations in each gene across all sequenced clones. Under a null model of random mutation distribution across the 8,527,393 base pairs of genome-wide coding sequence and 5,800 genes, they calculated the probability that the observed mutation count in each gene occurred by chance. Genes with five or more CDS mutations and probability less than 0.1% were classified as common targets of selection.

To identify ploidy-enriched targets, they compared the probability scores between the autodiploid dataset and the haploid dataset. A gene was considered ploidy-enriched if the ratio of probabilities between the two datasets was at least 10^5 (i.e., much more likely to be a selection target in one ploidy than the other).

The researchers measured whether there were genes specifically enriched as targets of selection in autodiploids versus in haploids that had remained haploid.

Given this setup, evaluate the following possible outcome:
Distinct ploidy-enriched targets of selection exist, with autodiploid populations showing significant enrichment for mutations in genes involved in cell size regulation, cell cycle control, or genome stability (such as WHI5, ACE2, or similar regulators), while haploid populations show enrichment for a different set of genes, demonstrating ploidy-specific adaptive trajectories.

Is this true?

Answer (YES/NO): NO